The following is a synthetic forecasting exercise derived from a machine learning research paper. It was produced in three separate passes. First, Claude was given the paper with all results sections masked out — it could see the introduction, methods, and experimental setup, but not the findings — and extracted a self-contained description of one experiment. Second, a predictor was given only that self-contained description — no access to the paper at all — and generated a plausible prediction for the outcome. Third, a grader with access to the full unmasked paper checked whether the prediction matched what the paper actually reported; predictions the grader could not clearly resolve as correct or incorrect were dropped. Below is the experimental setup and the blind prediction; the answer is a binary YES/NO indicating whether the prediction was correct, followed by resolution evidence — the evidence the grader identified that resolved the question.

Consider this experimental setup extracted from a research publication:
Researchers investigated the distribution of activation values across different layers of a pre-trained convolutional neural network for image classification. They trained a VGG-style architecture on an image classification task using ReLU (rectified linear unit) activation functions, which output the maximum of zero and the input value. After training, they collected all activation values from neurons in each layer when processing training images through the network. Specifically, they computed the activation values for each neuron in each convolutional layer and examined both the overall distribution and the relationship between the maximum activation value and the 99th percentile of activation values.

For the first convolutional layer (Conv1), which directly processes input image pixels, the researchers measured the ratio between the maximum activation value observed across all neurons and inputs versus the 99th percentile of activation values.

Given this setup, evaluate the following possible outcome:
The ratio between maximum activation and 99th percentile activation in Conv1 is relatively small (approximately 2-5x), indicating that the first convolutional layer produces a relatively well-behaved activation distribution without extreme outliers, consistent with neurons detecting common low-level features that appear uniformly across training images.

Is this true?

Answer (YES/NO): YES